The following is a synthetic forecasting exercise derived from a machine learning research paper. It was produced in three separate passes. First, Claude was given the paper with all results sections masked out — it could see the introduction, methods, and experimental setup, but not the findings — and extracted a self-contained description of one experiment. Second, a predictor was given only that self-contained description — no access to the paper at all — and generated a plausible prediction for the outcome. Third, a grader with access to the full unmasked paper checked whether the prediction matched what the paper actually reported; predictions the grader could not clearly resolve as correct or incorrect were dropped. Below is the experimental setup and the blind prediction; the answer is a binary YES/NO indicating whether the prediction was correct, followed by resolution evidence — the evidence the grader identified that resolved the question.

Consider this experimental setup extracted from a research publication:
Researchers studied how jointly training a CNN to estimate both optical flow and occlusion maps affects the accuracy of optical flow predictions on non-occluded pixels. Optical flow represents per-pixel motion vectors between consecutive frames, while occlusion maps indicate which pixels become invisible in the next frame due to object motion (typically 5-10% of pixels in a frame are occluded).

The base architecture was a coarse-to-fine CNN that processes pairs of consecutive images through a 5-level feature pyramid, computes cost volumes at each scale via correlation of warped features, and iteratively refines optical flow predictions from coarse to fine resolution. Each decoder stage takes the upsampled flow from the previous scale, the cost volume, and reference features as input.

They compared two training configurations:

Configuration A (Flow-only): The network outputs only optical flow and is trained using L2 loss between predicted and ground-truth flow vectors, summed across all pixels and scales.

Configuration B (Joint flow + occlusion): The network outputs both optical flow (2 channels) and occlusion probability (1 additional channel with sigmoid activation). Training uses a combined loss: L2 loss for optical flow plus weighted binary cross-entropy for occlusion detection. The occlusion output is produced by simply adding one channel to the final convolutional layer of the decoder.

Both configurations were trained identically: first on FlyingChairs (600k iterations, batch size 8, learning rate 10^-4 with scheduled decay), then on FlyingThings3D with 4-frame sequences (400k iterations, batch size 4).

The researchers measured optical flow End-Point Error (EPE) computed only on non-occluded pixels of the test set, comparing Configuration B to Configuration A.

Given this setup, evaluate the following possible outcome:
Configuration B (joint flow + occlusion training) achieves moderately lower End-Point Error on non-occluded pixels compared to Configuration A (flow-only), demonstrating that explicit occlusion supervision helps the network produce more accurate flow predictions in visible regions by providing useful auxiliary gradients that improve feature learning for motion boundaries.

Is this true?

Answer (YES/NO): YES